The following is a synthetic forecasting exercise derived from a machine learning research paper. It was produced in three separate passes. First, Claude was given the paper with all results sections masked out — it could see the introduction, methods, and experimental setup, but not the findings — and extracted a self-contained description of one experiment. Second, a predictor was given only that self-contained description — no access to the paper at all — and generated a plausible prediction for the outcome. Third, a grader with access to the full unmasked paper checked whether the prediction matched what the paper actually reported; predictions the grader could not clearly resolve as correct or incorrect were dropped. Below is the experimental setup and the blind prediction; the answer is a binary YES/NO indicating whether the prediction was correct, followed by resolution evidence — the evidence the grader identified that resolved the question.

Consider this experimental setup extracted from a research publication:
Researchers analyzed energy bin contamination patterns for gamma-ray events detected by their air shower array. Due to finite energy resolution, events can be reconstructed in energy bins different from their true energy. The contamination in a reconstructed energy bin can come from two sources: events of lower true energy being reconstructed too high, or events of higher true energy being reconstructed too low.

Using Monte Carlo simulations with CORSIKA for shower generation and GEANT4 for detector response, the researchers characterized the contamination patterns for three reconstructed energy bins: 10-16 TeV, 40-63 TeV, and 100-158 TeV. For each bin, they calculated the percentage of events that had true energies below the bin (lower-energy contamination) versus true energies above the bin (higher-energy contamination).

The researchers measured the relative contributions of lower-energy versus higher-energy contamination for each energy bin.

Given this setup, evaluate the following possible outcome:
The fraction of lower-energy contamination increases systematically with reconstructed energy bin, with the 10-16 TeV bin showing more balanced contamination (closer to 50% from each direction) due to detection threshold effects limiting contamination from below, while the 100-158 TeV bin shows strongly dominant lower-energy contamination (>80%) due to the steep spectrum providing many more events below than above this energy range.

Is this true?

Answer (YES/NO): NO